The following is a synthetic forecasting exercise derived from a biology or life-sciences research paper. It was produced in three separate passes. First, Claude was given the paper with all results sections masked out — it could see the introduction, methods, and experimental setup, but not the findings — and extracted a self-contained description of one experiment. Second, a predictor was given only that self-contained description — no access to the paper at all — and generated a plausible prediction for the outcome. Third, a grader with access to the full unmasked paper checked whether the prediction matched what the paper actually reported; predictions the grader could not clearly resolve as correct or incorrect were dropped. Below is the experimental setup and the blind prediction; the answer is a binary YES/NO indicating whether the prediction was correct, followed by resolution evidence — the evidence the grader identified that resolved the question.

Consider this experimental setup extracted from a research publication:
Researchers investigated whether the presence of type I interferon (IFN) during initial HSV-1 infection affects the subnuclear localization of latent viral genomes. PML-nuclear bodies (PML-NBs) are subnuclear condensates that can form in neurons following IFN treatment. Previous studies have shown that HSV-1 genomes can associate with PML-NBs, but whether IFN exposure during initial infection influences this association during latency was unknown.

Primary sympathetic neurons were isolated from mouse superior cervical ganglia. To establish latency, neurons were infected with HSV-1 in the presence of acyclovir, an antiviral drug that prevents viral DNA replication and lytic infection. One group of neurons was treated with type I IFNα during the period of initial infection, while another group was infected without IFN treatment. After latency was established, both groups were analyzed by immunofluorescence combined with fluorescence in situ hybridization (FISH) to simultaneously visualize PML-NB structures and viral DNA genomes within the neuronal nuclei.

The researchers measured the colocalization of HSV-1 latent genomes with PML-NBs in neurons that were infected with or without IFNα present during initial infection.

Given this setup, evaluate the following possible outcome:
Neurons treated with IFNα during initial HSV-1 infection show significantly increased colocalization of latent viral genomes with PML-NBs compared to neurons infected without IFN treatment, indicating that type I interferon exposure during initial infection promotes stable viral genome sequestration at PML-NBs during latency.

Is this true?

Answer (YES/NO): YES